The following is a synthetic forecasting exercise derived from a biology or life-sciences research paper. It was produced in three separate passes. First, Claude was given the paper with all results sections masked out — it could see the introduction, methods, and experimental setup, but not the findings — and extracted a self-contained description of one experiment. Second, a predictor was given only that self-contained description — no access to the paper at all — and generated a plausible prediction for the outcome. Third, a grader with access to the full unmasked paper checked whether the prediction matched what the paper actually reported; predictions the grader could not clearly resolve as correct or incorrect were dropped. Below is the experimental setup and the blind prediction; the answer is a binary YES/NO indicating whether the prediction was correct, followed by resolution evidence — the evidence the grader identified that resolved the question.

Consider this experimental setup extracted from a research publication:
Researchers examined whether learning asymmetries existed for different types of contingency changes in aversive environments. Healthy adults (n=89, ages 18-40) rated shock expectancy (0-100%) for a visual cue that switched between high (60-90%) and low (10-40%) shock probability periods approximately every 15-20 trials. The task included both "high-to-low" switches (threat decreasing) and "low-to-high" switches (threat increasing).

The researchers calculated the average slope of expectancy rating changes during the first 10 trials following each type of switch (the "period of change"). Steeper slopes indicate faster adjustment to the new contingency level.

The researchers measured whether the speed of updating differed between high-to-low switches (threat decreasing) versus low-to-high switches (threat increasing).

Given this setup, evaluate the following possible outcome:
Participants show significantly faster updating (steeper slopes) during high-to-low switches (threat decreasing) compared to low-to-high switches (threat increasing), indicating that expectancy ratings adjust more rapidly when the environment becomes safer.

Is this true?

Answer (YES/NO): NO